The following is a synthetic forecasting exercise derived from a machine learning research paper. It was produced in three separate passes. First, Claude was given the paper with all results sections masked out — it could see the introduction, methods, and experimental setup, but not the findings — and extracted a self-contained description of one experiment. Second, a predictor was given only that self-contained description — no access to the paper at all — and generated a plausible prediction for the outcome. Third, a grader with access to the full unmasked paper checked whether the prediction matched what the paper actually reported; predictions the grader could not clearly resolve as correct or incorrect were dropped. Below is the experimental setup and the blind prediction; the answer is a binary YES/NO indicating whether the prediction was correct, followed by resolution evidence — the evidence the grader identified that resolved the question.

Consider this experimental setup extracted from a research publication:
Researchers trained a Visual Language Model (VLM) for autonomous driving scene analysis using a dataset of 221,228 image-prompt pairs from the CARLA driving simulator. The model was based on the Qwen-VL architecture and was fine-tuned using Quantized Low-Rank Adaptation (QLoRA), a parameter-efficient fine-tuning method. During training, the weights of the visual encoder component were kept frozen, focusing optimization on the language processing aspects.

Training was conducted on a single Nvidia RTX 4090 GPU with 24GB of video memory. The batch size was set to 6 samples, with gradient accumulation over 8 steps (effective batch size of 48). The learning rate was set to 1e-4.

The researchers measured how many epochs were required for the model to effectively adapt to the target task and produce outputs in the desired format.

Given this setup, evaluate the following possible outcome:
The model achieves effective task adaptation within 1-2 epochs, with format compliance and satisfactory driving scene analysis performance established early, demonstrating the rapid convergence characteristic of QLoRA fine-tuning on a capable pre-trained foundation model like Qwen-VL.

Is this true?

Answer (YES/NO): YES